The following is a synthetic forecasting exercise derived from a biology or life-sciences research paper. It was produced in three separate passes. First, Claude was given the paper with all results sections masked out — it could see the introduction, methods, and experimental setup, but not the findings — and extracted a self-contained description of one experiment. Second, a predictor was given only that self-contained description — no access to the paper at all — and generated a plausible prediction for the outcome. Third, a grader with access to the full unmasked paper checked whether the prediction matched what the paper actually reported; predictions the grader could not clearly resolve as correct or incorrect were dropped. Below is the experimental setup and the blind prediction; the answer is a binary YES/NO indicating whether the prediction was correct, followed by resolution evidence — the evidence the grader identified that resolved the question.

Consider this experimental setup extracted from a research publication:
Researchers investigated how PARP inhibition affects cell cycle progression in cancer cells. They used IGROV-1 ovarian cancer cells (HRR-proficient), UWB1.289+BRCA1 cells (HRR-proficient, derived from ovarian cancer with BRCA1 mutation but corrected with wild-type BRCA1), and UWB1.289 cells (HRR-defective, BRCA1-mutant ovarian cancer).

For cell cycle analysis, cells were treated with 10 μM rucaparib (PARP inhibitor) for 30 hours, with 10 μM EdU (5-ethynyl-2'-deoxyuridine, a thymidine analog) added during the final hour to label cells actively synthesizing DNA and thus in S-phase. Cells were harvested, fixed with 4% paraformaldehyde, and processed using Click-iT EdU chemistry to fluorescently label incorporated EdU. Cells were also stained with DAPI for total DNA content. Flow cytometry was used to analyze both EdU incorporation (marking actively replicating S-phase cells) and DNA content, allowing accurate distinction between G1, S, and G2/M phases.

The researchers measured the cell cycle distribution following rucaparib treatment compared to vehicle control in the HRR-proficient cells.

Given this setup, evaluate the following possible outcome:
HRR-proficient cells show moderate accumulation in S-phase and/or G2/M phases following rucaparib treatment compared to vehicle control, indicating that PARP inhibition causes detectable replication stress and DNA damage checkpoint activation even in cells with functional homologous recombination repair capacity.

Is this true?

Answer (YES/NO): YES